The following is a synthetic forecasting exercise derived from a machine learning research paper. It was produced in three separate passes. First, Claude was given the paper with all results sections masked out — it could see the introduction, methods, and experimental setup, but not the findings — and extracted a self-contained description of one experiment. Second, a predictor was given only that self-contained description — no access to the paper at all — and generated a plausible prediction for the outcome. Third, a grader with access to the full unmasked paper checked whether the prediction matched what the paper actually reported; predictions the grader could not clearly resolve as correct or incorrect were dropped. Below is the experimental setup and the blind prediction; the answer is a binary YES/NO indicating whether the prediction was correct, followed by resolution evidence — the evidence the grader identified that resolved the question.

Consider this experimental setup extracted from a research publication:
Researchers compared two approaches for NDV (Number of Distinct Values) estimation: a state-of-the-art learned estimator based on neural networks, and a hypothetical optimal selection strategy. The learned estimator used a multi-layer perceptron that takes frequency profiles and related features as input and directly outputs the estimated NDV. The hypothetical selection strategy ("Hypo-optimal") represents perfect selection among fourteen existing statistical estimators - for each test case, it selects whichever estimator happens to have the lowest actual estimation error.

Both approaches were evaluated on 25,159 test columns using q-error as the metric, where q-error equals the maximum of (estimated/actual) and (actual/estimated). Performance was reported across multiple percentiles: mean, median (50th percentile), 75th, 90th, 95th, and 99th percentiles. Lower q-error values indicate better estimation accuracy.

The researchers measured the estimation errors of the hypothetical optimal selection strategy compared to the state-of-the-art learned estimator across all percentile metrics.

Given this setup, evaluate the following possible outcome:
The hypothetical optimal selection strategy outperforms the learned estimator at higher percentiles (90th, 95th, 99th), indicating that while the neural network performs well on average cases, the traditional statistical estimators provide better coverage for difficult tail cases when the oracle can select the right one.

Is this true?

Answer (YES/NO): NO